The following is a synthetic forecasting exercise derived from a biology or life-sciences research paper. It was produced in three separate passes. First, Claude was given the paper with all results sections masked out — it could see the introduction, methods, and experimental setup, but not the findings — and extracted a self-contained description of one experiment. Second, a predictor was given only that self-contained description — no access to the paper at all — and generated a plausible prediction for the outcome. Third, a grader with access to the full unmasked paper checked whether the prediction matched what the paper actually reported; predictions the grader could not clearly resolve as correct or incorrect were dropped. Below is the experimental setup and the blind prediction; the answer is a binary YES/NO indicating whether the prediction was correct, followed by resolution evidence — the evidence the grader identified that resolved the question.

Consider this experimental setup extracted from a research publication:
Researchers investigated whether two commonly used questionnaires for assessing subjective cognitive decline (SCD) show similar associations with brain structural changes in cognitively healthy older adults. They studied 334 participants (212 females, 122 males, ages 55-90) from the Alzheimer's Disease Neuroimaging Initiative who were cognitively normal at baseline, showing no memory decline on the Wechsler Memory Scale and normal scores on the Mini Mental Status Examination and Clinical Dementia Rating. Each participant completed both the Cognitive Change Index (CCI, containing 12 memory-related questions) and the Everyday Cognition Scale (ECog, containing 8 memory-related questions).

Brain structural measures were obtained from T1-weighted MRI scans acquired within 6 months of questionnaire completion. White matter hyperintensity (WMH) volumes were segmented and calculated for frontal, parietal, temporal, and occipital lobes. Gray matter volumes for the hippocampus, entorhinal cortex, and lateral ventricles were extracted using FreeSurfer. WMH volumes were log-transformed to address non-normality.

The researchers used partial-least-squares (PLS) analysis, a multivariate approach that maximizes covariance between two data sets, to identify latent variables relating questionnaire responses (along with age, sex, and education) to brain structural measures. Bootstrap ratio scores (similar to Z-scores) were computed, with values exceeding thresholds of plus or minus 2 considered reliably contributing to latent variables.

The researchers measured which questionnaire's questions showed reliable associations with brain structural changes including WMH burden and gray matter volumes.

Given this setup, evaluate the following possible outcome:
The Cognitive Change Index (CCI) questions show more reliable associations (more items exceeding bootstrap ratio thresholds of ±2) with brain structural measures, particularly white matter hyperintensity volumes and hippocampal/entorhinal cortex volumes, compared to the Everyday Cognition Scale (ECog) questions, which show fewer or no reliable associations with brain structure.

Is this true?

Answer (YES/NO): YES